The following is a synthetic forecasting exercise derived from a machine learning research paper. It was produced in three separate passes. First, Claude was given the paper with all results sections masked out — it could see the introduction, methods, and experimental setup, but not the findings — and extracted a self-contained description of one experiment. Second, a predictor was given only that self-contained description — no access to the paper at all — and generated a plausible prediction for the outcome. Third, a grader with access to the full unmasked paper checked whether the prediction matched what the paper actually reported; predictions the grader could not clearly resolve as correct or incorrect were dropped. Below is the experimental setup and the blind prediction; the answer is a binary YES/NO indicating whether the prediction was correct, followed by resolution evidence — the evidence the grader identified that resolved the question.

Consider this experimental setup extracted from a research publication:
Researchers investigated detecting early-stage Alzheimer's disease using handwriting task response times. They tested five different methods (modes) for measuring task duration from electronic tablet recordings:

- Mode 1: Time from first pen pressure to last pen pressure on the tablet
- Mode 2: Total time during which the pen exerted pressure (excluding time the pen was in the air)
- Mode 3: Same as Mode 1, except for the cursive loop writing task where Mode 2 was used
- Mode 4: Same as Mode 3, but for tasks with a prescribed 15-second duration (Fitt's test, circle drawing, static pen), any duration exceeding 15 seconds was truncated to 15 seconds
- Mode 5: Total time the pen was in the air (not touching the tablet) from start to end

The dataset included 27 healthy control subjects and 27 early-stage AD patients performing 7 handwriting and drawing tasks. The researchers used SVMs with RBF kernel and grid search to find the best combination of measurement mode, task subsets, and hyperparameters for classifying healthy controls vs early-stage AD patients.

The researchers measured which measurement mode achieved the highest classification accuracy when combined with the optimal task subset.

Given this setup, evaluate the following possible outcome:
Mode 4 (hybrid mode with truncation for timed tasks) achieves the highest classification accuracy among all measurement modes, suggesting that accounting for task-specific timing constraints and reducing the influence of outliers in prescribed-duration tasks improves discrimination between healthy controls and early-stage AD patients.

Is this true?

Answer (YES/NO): YES